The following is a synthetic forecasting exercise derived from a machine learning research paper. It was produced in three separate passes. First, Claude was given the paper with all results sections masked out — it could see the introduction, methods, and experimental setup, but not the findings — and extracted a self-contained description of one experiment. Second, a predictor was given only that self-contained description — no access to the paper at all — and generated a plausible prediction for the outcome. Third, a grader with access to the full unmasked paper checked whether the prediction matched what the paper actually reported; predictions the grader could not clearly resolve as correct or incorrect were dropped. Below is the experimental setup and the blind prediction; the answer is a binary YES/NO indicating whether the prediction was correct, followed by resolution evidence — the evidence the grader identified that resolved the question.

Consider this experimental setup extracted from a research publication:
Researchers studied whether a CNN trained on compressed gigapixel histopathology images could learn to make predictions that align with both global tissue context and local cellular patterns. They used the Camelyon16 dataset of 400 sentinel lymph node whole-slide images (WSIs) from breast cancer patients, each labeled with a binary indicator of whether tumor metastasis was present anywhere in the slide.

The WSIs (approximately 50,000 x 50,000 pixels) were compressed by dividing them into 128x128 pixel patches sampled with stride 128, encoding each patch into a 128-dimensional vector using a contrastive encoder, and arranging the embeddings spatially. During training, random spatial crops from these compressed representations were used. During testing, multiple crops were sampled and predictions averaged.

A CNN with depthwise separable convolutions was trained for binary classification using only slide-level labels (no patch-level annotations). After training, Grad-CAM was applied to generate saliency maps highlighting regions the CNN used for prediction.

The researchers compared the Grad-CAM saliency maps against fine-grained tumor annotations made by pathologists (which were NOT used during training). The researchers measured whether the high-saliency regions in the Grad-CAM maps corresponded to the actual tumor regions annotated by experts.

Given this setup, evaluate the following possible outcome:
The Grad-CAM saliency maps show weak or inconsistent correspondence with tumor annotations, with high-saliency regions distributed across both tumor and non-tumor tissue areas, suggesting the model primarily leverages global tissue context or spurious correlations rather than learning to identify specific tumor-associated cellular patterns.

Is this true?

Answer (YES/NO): YES